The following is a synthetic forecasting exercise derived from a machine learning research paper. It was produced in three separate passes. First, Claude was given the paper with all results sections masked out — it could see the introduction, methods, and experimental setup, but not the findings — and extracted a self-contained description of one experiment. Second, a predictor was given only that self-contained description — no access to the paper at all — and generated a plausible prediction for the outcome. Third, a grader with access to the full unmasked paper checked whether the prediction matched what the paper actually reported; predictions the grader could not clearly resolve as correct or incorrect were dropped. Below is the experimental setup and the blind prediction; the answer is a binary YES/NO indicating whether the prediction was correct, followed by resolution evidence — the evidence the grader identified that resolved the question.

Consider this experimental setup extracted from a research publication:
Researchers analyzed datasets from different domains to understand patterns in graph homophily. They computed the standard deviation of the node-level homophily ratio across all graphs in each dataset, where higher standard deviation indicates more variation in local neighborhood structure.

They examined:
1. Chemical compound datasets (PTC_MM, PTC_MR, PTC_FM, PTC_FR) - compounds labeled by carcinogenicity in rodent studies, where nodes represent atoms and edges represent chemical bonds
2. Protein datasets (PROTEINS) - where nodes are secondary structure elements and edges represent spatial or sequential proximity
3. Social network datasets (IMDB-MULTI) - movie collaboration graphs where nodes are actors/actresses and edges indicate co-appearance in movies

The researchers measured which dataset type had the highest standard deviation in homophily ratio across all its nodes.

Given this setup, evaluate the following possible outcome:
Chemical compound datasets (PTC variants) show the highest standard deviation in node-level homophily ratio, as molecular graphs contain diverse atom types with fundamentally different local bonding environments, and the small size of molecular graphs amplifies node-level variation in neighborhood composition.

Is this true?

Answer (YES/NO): NO